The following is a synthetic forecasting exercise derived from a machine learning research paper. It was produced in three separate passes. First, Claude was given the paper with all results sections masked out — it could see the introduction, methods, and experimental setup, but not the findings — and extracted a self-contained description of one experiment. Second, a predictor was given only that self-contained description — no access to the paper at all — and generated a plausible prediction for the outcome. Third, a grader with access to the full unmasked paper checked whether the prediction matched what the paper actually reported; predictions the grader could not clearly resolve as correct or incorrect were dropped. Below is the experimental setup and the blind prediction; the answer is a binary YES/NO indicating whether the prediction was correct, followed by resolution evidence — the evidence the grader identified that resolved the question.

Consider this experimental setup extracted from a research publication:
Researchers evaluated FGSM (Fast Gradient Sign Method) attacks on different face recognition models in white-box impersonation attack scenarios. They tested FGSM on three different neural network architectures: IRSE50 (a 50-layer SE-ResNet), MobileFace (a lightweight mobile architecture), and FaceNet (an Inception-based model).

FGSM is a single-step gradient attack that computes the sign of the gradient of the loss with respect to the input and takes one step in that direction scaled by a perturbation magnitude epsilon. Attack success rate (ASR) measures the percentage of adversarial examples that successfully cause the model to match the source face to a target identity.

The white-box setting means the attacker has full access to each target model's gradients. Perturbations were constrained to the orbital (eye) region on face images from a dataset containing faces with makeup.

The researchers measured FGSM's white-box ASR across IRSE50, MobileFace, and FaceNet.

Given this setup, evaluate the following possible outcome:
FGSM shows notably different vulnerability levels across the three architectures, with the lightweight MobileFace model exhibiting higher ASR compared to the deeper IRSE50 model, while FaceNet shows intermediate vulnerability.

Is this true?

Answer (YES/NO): NO